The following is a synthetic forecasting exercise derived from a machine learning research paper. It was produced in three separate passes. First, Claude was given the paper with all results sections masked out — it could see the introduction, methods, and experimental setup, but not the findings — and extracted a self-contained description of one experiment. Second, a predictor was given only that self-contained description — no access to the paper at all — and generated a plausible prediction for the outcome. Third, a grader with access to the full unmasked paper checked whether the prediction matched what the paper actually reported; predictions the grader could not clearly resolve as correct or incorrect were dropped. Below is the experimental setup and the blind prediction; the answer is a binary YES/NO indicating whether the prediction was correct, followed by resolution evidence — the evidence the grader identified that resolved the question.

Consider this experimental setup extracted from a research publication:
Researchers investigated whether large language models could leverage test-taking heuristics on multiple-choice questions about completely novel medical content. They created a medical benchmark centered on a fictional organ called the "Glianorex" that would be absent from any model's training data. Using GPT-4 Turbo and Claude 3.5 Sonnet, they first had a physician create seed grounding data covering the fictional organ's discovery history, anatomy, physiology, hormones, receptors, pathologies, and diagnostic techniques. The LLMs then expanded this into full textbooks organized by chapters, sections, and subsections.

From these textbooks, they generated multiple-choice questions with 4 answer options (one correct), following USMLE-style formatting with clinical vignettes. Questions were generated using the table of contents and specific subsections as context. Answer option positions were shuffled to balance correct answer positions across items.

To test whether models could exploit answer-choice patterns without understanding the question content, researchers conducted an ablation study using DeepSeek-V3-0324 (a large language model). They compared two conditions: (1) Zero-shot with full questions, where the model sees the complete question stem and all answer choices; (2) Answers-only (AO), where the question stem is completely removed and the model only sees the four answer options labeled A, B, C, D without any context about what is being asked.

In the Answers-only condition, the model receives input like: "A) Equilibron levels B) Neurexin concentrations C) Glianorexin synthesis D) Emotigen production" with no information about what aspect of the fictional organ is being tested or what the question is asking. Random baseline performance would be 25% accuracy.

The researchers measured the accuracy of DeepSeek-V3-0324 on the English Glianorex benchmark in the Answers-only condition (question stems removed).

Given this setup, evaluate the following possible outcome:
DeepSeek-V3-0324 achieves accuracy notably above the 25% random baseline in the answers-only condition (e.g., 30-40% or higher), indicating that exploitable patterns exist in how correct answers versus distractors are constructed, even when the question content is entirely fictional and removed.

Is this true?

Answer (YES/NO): YES